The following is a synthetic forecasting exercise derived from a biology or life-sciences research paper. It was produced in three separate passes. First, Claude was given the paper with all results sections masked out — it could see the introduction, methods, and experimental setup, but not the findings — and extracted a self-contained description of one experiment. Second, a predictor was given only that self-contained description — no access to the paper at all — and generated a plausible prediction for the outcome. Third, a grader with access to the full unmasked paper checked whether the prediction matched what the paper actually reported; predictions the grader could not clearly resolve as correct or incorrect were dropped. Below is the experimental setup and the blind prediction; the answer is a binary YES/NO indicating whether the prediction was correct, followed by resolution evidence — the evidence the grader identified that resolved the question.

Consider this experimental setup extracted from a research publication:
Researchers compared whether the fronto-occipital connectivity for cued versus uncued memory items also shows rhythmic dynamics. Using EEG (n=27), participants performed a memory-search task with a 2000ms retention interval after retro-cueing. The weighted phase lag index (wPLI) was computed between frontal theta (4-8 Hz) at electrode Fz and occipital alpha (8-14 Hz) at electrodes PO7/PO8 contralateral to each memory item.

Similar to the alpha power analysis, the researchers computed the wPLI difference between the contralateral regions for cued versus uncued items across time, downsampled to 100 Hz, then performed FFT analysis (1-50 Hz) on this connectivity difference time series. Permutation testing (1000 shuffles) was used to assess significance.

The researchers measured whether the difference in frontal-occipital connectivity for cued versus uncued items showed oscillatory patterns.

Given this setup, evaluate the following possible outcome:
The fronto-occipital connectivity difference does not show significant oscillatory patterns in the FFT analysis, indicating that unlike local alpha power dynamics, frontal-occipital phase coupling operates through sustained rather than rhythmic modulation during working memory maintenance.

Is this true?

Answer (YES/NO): NO